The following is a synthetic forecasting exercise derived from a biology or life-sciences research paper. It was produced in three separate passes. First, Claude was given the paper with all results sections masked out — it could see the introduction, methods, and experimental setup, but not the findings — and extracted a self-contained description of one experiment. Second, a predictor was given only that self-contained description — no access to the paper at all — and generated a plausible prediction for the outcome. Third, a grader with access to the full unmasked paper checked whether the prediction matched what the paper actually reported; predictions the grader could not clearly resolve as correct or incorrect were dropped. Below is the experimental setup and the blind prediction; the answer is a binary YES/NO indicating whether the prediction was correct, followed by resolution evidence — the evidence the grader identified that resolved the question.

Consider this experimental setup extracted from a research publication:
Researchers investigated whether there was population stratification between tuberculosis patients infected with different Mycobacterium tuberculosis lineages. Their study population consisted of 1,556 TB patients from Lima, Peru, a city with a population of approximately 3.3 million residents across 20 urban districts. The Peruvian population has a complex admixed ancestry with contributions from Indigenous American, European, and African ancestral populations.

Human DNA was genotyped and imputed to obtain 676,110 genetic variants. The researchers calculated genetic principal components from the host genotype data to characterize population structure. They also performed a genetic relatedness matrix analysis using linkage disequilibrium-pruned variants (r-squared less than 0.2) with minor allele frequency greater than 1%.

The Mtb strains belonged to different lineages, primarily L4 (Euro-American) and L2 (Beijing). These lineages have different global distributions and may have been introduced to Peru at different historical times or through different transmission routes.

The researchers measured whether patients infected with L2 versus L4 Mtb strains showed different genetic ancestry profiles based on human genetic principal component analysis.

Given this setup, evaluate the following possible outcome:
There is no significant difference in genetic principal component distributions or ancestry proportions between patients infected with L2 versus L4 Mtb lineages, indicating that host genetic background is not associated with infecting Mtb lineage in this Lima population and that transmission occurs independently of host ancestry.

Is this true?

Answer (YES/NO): YES